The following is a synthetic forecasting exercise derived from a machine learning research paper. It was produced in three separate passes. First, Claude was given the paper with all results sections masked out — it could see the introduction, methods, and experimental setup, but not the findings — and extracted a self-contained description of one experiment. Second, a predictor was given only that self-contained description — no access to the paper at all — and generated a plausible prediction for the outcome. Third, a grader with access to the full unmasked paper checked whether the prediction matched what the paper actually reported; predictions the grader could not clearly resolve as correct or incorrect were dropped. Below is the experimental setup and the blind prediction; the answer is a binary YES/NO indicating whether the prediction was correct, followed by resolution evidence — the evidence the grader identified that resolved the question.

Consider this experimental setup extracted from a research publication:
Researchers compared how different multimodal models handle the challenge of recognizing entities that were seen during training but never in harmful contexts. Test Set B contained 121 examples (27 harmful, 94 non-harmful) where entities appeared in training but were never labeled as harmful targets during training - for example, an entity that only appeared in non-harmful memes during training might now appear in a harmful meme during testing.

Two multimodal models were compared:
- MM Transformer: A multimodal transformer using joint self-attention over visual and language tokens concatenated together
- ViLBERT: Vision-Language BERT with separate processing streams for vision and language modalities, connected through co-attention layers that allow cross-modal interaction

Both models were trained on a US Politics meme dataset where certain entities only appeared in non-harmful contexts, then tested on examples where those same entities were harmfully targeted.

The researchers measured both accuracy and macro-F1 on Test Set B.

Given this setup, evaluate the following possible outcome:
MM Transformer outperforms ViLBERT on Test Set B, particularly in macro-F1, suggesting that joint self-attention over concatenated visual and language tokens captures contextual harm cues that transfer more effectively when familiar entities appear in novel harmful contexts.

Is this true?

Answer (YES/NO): NO